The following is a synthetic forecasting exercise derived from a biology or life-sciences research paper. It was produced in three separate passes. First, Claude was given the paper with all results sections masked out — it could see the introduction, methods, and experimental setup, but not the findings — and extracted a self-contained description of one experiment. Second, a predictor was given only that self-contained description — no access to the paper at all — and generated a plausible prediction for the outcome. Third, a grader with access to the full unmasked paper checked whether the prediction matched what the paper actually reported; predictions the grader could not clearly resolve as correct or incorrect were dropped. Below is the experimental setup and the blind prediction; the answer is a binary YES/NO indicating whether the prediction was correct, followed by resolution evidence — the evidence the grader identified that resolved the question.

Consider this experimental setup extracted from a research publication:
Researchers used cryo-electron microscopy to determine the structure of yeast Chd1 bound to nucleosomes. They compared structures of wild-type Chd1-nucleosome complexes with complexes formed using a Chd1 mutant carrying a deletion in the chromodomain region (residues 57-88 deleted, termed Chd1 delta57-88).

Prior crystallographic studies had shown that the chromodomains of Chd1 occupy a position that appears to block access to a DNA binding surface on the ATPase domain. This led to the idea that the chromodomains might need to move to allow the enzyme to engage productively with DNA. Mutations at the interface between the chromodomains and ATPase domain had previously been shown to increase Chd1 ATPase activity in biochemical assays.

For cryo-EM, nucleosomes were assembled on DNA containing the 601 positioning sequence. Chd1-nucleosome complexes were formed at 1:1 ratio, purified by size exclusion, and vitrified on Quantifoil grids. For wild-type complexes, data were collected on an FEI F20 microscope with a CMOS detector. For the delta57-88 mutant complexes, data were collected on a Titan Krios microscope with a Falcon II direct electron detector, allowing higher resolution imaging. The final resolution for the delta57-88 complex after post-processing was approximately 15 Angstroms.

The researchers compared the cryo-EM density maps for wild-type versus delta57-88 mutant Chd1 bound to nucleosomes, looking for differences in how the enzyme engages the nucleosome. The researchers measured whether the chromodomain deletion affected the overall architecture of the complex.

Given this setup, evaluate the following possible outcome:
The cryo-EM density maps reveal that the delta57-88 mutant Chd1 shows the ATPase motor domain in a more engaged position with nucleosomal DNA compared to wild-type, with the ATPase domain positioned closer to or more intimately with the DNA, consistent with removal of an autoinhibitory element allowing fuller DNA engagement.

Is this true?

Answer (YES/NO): YES